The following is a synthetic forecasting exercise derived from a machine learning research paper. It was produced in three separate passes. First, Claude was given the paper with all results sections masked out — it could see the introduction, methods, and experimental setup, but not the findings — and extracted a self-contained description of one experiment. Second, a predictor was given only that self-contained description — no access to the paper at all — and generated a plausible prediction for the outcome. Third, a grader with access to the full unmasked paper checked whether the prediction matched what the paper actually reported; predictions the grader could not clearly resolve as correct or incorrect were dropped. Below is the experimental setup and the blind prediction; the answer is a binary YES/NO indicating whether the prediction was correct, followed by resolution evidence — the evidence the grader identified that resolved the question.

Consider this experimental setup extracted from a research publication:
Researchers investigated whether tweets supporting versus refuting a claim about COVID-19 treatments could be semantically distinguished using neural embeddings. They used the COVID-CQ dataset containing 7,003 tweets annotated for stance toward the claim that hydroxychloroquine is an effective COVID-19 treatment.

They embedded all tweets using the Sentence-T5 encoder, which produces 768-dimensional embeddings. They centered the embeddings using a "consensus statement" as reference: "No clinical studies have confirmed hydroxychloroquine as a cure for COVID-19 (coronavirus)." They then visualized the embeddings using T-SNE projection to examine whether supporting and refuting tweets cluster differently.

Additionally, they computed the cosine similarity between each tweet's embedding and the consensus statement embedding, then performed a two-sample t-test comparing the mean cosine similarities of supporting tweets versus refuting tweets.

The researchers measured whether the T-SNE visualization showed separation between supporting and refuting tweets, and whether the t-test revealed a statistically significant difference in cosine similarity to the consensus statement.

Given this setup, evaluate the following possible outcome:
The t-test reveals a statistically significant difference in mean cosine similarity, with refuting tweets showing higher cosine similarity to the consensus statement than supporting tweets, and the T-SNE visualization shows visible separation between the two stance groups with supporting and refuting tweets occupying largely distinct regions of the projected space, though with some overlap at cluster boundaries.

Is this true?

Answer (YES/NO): YES